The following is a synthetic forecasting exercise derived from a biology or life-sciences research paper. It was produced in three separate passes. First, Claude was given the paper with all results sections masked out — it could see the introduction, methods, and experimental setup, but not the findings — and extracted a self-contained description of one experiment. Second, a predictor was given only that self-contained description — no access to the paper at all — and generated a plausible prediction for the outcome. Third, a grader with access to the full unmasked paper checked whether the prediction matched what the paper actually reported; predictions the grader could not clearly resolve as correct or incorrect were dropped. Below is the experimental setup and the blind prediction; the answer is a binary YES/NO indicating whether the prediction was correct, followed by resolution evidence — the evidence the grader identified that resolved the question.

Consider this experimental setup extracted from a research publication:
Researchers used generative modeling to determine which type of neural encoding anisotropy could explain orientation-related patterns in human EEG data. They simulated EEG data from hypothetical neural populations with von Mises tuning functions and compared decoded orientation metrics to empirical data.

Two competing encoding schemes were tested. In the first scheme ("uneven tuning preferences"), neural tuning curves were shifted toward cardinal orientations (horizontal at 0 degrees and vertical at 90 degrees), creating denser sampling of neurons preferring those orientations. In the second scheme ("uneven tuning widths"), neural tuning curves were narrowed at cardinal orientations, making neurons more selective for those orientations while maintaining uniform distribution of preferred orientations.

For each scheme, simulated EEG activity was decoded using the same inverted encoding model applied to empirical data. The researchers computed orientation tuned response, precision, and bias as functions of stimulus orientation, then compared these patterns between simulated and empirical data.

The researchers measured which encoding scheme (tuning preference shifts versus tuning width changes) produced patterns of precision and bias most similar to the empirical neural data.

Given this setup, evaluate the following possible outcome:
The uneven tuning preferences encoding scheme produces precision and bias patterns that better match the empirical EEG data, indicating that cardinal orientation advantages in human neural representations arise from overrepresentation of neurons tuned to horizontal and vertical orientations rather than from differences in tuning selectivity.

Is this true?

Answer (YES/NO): YES